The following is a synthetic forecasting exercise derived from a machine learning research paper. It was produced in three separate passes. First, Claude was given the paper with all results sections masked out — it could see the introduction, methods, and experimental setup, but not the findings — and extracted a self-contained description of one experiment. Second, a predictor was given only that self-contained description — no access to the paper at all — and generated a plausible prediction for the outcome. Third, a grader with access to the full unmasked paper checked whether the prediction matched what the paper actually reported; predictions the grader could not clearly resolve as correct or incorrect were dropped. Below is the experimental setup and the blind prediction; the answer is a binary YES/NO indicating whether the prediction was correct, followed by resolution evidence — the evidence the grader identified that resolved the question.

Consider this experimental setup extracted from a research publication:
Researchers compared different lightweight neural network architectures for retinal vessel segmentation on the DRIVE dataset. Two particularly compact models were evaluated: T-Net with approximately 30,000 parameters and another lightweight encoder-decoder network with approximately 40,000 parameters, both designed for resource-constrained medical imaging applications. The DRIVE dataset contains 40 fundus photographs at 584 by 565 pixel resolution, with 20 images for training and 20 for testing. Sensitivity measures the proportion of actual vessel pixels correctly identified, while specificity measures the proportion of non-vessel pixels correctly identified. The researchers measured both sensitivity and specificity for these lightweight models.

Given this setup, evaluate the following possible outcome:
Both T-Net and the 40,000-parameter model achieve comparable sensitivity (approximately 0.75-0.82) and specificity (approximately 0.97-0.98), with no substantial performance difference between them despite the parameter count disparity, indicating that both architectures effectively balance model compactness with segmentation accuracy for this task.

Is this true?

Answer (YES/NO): NO